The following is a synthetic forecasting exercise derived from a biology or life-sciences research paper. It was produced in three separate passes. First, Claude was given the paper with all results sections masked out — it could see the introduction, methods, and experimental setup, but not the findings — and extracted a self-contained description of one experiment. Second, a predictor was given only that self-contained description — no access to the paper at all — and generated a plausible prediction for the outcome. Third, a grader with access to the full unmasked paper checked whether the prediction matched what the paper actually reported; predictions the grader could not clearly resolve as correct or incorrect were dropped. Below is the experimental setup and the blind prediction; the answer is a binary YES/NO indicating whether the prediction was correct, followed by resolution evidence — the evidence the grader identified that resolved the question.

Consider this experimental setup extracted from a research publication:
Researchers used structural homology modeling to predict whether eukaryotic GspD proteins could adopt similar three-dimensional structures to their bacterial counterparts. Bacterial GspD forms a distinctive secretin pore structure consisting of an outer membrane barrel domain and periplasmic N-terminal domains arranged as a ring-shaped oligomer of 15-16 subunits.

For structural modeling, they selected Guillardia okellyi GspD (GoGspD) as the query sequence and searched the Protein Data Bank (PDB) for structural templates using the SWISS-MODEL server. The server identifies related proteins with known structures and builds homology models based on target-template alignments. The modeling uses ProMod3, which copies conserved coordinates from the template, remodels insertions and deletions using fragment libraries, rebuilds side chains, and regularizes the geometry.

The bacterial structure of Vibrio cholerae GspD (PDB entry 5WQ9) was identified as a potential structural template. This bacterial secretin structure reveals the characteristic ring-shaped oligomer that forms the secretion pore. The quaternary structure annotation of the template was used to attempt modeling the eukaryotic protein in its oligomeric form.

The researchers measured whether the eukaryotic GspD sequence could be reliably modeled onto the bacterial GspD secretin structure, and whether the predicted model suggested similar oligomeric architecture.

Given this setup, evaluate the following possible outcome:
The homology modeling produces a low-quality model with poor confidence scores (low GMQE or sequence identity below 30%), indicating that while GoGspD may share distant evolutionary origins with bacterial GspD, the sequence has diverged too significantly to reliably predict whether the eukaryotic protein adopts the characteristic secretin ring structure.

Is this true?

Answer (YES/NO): NO